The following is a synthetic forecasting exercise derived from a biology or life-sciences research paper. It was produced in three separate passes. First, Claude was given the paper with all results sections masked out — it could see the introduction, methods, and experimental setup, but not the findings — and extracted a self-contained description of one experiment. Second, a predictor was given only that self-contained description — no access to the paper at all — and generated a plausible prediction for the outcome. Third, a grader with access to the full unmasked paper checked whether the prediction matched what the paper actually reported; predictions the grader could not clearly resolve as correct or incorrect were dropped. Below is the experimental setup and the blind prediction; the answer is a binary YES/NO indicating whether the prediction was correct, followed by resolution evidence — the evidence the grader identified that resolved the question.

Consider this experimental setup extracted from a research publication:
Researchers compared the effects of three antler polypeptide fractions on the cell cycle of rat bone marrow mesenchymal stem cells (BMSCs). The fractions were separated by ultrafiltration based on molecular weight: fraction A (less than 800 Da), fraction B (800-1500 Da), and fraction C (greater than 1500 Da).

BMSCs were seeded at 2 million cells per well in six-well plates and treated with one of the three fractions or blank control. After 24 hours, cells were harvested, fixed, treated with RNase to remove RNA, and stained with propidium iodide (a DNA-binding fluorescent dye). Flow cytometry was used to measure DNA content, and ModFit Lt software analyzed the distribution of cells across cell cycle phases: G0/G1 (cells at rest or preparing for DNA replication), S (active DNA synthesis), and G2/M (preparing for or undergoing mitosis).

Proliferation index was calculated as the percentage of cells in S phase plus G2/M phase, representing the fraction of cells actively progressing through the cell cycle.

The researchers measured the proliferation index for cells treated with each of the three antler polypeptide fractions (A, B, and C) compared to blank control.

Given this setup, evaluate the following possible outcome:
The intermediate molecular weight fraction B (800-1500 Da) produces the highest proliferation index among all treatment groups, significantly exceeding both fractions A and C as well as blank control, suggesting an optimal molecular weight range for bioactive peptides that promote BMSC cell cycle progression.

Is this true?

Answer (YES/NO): YES